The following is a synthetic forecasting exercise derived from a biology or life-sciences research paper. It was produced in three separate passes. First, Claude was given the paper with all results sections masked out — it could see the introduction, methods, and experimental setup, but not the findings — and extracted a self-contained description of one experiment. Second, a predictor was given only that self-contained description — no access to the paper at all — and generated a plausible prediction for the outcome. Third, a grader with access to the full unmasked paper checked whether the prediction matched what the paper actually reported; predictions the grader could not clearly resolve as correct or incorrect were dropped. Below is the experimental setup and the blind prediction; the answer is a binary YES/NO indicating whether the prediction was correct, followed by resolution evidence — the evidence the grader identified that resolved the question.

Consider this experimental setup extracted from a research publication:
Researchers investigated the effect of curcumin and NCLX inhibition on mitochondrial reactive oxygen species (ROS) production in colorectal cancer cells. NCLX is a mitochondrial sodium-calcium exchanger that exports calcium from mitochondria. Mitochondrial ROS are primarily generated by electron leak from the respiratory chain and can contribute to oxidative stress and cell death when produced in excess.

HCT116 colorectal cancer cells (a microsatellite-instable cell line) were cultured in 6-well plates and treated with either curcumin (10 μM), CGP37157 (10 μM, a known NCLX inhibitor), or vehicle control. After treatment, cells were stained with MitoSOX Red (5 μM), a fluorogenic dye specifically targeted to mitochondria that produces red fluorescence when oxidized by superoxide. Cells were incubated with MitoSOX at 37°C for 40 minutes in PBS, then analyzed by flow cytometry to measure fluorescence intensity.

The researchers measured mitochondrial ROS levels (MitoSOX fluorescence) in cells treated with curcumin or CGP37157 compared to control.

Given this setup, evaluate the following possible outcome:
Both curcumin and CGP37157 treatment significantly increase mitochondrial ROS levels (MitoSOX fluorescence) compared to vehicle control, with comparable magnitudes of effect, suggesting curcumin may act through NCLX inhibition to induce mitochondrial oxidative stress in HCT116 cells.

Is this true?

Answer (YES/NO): YES